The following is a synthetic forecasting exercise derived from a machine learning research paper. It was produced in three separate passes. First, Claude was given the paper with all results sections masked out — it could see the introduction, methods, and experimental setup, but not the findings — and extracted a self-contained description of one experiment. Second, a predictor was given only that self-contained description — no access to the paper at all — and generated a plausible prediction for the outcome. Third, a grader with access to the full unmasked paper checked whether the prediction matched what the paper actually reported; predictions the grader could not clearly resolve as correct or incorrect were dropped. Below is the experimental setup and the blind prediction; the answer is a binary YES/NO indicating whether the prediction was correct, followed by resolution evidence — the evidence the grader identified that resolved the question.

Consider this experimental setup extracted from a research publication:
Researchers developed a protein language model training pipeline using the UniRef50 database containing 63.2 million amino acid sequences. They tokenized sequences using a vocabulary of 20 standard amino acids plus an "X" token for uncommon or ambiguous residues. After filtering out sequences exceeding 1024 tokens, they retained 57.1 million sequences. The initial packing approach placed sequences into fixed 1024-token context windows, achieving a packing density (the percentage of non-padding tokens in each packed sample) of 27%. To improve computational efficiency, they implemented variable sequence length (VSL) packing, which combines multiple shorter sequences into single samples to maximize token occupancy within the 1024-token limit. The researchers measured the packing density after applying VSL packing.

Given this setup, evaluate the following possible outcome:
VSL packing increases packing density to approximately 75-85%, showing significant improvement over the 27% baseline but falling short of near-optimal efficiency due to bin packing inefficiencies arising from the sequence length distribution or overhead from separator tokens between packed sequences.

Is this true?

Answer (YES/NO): NO